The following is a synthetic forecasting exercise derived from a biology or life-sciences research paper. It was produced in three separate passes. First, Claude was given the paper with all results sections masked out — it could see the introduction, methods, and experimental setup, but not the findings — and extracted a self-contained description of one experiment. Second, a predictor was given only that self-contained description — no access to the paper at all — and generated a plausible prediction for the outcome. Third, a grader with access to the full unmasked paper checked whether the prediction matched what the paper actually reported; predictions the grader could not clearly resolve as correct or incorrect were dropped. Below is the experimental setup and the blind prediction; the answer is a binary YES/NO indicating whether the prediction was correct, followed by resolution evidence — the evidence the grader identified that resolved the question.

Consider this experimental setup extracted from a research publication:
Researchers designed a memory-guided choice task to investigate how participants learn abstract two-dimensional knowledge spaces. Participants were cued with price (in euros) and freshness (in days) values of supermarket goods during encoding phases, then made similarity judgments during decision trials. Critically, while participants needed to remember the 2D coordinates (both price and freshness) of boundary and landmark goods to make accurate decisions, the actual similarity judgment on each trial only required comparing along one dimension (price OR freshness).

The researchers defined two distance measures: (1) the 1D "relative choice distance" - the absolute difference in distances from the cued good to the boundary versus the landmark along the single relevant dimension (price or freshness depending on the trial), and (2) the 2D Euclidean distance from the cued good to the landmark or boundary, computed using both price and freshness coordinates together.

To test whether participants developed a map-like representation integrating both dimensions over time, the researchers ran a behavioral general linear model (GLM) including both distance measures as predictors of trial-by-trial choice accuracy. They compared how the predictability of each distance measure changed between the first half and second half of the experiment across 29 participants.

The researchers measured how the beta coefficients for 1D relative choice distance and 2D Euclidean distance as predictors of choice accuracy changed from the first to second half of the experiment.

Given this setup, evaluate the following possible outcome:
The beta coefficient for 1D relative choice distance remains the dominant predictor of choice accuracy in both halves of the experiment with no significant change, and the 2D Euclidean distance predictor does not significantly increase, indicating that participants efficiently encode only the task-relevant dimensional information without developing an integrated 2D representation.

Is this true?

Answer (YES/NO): NO